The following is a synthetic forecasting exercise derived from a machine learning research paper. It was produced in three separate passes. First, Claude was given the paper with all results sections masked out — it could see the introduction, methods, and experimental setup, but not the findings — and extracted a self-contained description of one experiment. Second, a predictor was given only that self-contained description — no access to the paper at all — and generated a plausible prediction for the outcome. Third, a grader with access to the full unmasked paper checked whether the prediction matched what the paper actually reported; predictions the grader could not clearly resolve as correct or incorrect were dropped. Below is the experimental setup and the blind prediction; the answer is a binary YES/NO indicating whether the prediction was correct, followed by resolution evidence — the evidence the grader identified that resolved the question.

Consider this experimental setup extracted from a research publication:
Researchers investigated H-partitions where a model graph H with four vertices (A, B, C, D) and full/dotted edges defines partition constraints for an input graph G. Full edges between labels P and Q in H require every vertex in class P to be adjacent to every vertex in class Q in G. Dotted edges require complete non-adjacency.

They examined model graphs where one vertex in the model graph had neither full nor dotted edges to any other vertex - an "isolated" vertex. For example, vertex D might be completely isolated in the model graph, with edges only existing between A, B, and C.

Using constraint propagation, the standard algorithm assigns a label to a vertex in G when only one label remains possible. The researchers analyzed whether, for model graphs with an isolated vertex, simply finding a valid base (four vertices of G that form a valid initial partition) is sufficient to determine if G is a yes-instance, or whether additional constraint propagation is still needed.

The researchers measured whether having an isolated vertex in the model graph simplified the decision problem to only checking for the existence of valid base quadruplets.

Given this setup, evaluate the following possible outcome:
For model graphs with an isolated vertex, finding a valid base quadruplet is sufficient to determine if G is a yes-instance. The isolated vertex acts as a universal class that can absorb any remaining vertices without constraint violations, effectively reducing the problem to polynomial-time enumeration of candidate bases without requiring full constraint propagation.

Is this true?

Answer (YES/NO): YES